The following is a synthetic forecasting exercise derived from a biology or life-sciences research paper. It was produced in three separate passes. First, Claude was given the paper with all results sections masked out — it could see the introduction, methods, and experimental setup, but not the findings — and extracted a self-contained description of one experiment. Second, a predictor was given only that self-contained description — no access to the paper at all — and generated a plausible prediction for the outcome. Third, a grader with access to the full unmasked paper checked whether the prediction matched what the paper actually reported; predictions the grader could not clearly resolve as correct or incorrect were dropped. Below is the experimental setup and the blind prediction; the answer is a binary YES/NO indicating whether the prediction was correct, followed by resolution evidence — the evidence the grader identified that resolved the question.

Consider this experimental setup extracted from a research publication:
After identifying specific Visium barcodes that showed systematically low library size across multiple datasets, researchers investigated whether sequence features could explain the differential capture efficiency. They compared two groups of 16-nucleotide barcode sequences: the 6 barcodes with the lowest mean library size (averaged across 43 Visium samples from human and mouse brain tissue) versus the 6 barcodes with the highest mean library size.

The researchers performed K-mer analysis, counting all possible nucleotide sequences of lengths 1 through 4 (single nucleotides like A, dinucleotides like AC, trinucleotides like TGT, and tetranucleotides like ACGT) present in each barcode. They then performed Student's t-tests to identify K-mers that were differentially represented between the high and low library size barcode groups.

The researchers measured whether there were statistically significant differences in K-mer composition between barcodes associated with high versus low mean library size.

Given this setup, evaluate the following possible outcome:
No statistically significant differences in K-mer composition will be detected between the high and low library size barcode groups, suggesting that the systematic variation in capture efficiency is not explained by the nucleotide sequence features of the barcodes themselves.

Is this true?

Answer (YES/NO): NO